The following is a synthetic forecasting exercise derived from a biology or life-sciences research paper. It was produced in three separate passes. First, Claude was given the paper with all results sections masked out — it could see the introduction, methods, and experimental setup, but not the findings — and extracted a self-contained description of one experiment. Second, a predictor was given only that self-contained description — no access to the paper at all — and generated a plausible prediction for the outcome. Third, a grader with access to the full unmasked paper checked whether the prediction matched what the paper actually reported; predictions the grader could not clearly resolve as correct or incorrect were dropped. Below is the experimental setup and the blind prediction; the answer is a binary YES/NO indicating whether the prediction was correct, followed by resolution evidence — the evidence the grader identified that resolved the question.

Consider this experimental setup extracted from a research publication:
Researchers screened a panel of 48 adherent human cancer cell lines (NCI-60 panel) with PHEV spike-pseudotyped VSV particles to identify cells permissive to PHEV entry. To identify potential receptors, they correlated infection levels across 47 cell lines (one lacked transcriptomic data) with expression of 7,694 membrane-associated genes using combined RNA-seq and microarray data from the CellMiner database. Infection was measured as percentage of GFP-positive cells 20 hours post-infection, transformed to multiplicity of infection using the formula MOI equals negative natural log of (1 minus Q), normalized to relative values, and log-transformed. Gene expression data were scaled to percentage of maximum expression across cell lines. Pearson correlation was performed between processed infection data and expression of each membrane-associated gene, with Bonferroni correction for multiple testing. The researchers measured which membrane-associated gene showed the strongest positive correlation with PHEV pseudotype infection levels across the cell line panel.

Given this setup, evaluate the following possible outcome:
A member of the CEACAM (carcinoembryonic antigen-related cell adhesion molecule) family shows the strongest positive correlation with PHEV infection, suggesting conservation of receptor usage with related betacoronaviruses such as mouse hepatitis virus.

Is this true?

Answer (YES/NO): NO